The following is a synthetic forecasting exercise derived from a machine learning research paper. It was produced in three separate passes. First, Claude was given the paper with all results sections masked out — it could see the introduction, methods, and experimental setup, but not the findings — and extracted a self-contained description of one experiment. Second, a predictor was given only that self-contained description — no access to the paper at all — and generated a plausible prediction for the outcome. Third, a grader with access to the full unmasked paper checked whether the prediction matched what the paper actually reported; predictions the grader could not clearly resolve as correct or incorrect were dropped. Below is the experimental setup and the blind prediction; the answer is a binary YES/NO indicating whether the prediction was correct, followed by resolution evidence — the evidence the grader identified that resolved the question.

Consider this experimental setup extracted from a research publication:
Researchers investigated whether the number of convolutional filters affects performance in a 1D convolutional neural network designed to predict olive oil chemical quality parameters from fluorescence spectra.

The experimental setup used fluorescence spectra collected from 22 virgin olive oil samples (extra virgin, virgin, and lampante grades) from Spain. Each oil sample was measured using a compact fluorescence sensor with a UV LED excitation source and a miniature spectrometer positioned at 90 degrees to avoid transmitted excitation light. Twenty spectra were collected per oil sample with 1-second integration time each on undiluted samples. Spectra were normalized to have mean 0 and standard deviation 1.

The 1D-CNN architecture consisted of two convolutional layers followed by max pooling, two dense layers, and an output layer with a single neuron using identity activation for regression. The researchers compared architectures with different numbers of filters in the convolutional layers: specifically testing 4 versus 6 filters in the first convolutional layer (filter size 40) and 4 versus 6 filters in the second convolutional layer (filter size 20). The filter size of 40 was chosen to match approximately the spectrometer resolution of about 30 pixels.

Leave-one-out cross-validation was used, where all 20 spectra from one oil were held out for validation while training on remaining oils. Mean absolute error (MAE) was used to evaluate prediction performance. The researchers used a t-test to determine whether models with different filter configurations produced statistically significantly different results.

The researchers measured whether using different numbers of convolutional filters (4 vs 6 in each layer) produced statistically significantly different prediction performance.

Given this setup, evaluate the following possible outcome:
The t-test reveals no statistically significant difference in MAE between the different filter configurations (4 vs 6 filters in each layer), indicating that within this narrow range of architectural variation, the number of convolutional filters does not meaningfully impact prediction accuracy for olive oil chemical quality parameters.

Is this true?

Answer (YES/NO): YES